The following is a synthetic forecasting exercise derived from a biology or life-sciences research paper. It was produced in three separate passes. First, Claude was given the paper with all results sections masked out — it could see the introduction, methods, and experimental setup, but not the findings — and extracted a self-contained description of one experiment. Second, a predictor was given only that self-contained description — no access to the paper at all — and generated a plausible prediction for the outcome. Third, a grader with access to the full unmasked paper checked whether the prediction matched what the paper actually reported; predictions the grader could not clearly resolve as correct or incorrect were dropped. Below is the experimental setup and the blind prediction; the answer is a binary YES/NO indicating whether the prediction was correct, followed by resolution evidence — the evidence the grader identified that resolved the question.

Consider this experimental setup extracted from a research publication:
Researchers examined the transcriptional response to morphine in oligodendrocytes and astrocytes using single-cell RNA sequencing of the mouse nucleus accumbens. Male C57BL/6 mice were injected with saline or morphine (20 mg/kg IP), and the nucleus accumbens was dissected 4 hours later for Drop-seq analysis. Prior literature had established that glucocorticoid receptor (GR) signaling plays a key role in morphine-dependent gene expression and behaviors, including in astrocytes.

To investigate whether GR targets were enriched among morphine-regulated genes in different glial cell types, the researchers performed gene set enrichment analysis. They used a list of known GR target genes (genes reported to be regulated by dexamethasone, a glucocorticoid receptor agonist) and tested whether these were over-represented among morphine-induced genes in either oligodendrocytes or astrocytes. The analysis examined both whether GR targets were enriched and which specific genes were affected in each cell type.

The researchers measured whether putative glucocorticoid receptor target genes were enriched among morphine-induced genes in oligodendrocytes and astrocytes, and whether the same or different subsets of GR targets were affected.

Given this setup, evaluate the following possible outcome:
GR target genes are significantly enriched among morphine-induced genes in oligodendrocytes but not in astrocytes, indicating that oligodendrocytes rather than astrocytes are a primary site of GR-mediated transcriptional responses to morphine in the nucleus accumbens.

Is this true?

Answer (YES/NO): NO